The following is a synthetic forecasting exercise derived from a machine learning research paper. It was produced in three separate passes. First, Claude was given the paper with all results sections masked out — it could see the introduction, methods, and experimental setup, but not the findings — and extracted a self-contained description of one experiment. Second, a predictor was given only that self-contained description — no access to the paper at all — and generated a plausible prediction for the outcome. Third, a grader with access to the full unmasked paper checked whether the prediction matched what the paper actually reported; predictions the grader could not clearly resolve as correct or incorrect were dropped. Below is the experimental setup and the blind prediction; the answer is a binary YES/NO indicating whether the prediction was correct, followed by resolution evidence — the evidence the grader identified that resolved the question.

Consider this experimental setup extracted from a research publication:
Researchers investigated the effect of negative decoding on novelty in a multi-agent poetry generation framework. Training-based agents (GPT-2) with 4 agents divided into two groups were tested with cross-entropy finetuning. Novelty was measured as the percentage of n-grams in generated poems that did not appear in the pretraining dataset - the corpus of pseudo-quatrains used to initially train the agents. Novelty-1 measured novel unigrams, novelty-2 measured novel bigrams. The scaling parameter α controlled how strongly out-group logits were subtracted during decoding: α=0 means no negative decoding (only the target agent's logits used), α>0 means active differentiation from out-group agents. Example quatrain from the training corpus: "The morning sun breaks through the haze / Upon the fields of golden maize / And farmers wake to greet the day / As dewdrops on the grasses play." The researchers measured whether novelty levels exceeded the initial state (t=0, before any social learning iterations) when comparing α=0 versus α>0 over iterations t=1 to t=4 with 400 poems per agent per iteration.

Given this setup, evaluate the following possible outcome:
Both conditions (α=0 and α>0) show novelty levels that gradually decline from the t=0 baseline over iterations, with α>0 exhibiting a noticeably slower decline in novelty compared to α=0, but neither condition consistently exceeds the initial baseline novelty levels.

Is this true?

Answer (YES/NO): NO